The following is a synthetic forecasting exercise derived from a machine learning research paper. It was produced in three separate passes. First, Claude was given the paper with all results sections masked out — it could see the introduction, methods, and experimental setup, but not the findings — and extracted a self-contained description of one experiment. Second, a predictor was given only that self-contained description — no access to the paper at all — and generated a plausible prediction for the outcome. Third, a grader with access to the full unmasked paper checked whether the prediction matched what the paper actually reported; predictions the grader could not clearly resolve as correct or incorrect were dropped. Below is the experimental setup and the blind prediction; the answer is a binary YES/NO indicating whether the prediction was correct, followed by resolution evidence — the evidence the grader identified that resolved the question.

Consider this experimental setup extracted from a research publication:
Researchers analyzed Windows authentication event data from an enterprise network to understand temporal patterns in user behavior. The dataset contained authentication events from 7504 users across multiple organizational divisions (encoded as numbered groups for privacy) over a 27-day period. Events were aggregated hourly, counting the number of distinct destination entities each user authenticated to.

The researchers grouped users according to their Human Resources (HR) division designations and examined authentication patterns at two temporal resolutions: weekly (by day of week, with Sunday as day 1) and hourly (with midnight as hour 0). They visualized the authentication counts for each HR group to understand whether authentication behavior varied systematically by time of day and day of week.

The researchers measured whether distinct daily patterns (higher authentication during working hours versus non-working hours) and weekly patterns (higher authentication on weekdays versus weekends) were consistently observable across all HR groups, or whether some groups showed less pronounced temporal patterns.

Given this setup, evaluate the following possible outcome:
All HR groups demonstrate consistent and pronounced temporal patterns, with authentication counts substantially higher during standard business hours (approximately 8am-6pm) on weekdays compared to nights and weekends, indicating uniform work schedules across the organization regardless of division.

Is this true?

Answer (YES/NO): NO